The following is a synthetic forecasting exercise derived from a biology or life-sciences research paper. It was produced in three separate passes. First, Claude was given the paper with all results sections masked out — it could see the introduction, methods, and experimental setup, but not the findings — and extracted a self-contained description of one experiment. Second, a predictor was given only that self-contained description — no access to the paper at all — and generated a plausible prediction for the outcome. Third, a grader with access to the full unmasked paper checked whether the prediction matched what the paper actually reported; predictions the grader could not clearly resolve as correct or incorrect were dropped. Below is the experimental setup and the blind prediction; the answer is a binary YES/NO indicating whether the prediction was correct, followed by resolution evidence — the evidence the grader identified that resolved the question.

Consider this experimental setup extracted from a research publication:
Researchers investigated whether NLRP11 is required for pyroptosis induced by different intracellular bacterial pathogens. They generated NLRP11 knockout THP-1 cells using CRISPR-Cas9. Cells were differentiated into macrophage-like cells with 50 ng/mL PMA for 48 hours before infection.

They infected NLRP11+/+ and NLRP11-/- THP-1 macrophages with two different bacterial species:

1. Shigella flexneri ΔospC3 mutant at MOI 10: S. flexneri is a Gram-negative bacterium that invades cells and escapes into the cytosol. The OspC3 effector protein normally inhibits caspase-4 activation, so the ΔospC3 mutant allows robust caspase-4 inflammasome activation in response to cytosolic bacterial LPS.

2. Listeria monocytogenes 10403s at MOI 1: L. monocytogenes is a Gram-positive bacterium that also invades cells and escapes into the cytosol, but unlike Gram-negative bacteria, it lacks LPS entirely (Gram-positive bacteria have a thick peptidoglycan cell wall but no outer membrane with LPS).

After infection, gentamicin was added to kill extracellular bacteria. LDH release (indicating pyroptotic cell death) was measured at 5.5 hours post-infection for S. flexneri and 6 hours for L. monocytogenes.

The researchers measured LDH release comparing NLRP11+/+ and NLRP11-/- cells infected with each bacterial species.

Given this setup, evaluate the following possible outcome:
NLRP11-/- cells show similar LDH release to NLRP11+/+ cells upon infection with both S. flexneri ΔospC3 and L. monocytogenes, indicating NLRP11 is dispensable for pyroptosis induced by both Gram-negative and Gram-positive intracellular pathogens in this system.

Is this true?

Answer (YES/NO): NO